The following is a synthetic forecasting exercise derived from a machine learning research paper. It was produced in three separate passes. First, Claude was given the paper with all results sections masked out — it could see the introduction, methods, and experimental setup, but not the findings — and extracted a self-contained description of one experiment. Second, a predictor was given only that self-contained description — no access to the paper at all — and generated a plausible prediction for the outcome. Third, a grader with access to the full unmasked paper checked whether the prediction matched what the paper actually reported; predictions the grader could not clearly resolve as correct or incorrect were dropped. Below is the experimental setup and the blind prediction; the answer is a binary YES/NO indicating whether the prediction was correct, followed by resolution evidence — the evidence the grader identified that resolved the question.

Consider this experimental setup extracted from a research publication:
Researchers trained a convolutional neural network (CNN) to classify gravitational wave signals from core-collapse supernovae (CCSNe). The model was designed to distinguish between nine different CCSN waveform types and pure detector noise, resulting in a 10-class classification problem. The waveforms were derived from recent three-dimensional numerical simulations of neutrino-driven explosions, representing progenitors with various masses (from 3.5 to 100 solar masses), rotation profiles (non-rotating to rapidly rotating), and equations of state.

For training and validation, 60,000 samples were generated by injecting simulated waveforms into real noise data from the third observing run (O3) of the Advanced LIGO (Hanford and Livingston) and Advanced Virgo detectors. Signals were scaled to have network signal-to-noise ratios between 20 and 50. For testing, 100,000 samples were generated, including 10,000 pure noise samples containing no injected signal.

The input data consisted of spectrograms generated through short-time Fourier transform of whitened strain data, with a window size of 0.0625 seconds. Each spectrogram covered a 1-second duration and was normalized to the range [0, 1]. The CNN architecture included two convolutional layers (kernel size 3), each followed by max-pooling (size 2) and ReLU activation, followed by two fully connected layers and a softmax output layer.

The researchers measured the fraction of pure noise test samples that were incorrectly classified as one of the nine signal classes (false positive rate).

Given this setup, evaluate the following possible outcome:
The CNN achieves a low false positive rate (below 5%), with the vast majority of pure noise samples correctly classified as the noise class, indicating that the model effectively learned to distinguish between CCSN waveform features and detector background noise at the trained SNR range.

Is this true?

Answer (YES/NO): YES